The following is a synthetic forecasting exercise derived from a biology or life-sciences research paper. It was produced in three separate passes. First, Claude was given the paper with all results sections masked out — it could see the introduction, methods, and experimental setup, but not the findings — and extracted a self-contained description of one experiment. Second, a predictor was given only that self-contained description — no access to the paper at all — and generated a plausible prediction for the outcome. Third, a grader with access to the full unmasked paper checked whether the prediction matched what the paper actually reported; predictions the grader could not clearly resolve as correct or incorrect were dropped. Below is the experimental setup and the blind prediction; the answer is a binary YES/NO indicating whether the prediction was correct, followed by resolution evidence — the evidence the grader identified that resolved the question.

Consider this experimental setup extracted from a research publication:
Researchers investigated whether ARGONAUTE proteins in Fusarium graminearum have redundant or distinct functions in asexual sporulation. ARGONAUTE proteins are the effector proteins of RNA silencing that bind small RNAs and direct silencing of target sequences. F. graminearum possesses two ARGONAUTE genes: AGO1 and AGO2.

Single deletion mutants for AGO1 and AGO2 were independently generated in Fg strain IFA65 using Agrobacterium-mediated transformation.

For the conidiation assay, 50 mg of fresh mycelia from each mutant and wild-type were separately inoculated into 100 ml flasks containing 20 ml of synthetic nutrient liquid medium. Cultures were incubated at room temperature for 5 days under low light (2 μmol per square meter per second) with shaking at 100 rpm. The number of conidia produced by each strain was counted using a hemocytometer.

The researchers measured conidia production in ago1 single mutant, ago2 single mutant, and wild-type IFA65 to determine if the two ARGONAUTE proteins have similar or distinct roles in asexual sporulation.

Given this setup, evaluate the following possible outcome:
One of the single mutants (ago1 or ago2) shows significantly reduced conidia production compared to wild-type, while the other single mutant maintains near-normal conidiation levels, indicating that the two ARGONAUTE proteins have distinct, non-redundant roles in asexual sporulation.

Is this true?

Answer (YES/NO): YES